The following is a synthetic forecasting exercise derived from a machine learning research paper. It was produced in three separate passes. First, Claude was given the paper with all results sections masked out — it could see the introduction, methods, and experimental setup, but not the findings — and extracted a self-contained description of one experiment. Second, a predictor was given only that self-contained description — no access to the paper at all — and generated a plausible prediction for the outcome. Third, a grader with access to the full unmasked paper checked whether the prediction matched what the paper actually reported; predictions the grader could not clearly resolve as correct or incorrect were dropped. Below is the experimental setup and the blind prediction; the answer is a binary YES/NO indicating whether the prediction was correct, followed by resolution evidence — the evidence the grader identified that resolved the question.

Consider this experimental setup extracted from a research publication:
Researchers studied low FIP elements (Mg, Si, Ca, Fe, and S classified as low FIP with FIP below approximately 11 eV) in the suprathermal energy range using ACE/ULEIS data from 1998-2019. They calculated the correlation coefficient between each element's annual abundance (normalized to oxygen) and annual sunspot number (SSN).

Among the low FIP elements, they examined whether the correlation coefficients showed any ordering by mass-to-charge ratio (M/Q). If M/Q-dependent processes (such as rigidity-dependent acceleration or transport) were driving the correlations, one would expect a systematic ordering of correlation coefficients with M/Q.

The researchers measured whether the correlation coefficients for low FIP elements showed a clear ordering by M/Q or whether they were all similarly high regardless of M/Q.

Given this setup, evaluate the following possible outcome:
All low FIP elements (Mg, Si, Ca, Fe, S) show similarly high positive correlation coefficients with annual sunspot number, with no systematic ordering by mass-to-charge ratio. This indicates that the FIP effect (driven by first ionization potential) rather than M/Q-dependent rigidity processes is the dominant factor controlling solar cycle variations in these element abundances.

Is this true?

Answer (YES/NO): YES